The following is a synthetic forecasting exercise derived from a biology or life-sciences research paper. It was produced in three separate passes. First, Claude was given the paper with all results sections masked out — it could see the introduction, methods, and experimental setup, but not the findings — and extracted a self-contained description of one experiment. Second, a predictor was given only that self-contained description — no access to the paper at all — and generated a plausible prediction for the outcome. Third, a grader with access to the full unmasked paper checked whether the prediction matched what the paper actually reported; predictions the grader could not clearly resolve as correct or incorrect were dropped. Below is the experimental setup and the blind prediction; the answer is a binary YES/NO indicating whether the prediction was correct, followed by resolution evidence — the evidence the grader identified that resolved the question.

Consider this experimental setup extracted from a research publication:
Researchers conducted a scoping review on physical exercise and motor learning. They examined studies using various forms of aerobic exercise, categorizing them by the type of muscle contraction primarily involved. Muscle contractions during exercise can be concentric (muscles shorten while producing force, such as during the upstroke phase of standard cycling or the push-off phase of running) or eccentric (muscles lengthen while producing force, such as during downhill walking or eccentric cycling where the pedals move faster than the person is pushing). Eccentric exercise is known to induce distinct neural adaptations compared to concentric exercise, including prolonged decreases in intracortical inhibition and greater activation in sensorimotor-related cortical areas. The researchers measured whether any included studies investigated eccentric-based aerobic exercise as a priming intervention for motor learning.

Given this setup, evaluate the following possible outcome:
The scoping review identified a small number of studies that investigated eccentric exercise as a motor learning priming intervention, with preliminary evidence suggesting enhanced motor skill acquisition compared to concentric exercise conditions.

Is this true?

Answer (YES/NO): NO